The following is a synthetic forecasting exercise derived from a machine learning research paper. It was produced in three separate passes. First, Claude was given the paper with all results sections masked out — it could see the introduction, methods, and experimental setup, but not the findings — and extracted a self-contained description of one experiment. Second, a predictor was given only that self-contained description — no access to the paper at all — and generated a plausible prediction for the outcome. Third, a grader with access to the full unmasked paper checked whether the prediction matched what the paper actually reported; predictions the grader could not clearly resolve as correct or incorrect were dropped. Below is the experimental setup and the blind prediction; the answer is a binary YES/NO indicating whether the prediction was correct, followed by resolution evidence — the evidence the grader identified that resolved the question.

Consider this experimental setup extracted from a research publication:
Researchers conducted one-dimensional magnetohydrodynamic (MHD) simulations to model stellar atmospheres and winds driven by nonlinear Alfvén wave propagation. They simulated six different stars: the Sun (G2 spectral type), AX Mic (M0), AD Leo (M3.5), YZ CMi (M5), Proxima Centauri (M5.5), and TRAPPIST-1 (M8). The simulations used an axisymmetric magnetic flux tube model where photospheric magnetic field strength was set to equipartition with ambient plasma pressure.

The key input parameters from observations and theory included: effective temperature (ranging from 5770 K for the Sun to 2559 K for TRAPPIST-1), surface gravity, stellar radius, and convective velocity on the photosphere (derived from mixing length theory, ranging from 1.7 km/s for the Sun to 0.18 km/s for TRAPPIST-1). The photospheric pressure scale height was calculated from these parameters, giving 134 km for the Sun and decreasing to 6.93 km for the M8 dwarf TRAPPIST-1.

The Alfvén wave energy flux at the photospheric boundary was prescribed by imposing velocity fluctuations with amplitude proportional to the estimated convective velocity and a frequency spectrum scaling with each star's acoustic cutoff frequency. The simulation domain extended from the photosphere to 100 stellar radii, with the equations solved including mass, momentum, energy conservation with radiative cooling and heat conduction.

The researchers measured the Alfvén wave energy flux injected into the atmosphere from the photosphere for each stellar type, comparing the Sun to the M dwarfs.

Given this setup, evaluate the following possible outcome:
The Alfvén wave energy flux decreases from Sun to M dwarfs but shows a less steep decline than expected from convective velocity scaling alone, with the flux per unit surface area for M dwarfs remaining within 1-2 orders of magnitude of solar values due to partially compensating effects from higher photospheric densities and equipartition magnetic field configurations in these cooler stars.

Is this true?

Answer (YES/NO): YES